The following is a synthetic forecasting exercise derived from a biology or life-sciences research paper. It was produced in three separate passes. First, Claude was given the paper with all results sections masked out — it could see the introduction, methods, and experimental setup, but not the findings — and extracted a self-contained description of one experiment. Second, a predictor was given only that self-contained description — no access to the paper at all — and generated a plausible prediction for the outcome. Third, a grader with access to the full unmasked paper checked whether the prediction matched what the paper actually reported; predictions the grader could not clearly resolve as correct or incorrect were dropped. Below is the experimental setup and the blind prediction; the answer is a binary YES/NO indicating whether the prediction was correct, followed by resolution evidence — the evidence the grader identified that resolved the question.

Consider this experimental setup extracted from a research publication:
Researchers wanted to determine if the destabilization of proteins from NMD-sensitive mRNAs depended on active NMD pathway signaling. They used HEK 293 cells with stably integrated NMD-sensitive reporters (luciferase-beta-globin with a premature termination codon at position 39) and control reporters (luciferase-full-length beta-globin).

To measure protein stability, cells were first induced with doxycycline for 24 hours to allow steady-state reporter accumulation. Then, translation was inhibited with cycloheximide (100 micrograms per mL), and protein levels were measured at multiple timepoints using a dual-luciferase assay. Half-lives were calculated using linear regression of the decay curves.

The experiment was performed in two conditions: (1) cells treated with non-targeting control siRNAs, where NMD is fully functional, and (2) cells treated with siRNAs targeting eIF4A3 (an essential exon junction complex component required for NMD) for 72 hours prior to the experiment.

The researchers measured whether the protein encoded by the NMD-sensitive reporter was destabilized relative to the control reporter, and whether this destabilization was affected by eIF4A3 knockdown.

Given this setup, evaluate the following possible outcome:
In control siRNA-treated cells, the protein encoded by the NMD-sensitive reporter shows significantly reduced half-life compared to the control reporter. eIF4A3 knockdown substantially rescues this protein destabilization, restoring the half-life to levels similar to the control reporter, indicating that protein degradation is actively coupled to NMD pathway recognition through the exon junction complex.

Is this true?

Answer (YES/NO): NO